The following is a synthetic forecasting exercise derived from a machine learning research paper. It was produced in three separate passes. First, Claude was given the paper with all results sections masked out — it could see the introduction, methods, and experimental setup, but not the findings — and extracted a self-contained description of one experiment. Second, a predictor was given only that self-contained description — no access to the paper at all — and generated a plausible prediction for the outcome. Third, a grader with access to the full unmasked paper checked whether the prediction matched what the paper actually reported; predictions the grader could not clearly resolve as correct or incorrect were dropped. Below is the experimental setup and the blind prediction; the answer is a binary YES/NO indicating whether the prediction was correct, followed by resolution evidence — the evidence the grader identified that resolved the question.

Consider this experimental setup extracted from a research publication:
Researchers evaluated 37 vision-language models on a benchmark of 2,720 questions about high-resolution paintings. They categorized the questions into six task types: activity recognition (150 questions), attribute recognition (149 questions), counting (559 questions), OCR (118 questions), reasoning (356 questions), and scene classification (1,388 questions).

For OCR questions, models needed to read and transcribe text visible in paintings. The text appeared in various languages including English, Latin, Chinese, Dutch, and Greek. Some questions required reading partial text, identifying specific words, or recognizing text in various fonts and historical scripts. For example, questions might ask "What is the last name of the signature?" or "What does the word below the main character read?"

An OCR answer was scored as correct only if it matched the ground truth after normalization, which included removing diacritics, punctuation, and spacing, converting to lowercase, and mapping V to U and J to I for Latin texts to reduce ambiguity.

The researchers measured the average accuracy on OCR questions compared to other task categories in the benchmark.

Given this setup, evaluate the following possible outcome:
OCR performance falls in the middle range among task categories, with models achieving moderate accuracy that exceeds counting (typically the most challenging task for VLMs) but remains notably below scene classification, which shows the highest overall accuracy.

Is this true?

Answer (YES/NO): NO